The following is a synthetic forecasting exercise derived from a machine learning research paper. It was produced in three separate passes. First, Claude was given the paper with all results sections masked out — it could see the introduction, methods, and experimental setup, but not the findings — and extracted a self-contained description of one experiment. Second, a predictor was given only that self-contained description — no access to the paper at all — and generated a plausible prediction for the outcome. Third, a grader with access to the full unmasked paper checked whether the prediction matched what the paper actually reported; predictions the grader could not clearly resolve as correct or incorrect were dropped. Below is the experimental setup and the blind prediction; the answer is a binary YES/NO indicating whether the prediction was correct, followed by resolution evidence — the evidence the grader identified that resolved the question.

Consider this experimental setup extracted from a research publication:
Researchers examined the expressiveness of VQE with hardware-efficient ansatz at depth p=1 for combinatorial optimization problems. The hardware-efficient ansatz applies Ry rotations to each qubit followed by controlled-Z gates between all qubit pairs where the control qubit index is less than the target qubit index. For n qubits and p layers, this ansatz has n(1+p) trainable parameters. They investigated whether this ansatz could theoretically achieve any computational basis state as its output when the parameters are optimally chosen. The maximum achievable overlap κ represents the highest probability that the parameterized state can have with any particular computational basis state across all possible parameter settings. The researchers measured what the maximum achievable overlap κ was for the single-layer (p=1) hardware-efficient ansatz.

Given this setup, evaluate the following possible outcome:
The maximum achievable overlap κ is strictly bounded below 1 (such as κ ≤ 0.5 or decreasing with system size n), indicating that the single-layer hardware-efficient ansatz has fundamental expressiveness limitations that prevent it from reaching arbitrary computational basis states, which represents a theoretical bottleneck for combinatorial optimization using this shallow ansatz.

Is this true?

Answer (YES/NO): NO